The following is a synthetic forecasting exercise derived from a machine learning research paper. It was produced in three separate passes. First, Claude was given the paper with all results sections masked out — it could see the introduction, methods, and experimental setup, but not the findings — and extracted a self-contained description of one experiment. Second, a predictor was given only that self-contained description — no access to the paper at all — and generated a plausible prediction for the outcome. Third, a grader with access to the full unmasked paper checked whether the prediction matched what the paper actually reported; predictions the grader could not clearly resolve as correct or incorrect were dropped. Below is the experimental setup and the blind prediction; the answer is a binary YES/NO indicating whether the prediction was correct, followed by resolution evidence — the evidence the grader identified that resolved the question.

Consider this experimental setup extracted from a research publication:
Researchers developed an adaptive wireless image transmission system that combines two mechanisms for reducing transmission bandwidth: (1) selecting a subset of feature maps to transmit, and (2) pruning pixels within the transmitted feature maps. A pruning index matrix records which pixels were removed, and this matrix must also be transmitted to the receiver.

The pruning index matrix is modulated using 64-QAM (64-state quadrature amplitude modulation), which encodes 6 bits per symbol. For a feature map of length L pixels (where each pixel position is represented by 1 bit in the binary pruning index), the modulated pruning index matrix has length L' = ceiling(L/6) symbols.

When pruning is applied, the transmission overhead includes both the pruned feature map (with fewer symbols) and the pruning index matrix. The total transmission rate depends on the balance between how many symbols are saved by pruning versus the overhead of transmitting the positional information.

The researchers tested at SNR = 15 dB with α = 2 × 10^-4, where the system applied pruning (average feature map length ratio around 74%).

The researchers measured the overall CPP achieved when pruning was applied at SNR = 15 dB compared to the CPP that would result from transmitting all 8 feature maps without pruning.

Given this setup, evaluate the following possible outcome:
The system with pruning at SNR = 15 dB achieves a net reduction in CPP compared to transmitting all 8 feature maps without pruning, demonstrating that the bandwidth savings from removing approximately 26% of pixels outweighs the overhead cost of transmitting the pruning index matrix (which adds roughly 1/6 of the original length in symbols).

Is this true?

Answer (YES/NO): YES